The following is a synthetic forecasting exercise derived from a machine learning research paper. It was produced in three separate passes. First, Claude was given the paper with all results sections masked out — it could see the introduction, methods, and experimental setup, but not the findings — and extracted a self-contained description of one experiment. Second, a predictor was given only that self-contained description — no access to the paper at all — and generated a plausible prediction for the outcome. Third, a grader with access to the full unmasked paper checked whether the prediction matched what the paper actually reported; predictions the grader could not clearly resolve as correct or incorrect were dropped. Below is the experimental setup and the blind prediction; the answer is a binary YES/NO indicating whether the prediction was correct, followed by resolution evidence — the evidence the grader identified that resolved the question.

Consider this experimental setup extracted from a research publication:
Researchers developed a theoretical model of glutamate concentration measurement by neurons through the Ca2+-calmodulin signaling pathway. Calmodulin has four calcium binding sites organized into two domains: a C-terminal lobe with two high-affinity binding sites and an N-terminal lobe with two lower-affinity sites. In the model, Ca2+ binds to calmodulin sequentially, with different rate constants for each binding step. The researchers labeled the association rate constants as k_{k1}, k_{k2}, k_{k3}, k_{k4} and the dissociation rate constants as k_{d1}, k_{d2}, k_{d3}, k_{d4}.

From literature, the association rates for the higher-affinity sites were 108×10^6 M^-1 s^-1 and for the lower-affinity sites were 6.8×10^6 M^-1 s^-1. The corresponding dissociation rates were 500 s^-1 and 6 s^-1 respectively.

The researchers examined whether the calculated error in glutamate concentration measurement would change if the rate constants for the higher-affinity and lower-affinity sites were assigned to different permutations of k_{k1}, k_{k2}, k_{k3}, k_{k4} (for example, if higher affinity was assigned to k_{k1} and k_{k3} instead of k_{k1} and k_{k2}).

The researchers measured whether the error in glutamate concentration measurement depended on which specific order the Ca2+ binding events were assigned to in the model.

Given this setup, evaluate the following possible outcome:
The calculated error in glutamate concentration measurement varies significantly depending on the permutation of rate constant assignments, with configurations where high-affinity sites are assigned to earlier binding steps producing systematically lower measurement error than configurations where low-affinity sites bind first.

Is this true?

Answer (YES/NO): NO